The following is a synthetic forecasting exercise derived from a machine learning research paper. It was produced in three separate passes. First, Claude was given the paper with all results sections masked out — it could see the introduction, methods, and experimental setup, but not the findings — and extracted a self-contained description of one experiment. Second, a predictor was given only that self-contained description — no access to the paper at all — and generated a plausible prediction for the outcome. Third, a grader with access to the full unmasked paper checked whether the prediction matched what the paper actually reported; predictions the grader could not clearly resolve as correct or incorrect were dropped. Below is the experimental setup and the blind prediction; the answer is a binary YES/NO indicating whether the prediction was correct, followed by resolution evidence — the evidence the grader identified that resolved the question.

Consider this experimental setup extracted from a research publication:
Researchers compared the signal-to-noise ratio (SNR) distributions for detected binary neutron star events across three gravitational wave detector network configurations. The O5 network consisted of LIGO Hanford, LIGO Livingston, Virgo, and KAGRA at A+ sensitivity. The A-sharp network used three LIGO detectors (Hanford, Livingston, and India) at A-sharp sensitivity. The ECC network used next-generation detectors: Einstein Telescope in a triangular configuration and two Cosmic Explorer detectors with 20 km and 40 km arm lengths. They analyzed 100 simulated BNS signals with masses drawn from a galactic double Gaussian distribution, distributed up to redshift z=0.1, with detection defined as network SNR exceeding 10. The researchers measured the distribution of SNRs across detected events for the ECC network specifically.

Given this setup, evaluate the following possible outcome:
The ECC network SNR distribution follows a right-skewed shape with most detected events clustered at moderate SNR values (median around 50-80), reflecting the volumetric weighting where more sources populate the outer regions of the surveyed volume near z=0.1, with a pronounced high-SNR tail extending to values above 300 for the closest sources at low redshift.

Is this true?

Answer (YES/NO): NO